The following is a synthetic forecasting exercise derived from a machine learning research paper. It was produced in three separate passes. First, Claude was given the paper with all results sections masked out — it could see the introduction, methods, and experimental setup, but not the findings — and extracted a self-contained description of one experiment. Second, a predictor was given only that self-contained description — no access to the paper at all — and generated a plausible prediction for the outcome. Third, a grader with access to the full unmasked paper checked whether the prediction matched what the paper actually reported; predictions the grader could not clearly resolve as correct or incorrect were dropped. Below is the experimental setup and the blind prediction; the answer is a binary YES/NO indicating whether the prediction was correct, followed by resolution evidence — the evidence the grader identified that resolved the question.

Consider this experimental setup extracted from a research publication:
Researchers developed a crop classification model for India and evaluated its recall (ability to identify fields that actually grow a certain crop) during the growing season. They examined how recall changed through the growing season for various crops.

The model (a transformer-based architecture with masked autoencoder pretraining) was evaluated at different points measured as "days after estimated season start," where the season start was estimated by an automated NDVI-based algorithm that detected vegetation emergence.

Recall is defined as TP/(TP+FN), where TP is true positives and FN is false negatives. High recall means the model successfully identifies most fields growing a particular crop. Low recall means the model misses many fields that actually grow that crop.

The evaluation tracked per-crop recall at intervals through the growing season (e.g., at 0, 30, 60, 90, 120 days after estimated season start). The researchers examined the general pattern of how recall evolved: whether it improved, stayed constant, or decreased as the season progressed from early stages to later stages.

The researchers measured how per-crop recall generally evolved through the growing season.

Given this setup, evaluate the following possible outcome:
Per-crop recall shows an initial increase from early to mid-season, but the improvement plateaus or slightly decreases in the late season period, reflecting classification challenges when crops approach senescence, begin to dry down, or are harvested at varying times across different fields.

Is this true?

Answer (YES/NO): NO